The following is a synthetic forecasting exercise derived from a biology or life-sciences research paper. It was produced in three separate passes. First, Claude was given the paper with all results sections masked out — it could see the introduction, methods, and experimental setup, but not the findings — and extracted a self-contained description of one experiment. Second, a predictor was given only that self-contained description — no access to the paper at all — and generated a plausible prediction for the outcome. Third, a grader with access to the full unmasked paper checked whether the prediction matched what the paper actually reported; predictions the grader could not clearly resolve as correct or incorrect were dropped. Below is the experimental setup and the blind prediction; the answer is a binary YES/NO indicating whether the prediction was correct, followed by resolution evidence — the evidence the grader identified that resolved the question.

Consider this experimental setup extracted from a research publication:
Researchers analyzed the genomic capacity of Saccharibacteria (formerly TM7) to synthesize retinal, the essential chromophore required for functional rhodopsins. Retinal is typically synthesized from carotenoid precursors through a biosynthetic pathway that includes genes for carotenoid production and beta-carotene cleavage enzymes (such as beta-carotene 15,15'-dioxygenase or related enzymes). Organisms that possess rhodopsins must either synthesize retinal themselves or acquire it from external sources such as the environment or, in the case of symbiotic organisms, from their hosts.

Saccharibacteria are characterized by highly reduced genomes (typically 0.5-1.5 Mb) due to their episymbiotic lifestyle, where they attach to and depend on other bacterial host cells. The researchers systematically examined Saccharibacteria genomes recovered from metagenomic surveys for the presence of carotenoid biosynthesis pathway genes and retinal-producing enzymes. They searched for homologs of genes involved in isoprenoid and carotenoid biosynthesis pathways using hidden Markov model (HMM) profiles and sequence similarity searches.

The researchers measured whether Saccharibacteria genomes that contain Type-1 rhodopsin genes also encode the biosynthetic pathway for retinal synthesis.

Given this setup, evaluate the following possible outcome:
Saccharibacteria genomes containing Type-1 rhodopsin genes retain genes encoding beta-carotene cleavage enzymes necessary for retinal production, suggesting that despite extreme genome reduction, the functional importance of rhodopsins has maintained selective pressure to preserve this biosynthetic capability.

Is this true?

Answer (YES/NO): NO